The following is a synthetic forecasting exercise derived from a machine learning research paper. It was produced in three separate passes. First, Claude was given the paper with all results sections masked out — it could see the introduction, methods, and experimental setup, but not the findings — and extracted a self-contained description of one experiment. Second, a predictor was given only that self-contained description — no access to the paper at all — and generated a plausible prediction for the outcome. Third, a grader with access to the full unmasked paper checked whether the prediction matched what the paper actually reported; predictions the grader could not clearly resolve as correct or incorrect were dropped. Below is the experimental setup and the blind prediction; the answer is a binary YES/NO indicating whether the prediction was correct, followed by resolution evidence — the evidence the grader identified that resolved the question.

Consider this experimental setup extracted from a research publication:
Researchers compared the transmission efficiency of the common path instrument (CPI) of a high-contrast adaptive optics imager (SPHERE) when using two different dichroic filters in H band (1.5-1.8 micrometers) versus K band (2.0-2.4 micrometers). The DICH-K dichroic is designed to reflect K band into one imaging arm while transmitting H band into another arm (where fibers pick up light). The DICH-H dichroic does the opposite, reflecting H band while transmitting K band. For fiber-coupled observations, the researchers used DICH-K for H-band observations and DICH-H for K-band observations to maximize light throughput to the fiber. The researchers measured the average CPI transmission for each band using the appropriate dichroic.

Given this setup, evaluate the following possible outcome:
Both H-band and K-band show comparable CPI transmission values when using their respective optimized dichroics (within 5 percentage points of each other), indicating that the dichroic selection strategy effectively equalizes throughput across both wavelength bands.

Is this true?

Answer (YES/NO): NO